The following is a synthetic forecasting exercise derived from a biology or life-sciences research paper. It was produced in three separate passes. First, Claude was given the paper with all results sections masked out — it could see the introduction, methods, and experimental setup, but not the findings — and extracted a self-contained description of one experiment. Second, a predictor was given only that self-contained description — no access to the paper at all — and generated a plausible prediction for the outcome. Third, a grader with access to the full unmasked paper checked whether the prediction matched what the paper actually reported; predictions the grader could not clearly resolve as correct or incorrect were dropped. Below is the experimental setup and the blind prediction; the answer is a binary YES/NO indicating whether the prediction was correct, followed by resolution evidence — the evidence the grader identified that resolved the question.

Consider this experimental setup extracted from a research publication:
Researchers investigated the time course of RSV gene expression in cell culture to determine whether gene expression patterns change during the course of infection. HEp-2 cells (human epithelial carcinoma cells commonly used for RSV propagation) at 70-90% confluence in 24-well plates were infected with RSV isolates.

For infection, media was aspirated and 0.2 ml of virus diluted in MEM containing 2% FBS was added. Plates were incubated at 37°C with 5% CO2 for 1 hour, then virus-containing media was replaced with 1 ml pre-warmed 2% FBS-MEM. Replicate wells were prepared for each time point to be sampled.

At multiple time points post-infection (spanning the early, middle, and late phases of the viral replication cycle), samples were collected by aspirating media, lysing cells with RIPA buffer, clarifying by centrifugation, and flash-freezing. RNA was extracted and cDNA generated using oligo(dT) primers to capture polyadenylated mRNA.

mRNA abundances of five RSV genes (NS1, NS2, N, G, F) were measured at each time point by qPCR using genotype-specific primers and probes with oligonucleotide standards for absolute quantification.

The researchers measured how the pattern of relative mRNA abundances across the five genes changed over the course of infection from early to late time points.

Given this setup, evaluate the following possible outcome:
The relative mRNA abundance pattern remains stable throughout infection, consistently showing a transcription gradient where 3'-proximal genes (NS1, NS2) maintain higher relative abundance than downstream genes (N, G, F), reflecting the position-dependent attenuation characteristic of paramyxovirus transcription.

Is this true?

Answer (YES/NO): NO